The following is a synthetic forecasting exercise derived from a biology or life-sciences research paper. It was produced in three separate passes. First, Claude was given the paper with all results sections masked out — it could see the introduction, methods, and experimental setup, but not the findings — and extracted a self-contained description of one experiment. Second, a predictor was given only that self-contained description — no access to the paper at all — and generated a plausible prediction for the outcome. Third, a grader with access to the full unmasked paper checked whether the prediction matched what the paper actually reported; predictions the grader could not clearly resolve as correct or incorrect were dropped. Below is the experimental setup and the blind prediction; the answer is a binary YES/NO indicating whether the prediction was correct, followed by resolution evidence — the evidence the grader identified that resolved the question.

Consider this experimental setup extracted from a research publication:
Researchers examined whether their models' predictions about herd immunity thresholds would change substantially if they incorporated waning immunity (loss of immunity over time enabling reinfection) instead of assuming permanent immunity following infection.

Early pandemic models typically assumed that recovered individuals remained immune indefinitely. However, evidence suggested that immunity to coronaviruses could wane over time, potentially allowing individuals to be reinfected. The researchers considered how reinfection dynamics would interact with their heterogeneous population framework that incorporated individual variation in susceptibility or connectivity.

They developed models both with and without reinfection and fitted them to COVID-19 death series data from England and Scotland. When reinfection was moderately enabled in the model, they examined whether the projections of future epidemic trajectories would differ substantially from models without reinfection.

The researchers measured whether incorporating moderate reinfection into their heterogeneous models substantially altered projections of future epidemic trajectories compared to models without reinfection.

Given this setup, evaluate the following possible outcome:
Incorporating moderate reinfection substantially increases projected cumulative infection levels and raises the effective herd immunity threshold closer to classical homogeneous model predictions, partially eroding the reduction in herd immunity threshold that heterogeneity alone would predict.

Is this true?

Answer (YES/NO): NO